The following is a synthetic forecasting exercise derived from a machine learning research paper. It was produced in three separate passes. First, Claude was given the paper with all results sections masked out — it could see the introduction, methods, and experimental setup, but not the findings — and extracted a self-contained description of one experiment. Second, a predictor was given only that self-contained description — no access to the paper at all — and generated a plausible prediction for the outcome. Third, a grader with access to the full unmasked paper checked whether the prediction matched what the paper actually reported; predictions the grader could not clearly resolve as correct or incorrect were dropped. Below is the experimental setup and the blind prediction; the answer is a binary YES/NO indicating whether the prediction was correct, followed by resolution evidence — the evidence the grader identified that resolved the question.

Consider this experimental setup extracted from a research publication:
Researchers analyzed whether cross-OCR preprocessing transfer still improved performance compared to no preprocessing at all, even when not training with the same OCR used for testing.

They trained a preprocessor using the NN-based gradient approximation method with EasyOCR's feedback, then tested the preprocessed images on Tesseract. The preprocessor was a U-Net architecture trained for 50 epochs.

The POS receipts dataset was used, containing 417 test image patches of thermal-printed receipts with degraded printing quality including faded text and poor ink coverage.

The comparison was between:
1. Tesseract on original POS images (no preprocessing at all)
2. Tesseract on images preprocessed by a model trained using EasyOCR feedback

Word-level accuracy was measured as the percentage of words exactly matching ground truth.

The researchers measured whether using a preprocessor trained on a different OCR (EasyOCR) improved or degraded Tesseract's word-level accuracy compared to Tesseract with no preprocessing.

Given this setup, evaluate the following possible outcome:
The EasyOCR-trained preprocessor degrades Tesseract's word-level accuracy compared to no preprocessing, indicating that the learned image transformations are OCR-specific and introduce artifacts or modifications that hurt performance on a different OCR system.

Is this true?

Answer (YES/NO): NO